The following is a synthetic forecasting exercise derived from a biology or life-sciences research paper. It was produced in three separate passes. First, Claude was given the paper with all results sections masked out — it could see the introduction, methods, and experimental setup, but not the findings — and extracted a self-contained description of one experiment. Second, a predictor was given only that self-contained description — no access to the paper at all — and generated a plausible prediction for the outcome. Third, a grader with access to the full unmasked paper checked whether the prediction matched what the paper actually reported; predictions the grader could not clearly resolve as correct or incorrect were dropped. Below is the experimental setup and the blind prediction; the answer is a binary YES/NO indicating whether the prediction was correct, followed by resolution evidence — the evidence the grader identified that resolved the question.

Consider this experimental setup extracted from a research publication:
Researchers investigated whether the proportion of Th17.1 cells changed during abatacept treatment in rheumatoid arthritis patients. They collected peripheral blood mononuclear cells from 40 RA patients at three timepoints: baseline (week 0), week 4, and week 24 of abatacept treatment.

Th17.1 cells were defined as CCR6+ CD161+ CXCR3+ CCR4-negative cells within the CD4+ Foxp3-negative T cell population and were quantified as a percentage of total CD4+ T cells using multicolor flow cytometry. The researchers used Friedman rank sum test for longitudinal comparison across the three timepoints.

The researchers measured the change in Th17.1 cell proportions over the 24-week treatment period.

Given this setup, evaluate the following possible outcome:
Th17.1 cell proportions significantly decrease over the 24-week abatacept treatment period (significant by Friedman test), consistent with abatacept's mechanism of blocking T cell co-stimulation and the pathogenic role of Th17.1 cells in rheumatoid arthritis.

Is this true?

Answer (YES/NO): NO